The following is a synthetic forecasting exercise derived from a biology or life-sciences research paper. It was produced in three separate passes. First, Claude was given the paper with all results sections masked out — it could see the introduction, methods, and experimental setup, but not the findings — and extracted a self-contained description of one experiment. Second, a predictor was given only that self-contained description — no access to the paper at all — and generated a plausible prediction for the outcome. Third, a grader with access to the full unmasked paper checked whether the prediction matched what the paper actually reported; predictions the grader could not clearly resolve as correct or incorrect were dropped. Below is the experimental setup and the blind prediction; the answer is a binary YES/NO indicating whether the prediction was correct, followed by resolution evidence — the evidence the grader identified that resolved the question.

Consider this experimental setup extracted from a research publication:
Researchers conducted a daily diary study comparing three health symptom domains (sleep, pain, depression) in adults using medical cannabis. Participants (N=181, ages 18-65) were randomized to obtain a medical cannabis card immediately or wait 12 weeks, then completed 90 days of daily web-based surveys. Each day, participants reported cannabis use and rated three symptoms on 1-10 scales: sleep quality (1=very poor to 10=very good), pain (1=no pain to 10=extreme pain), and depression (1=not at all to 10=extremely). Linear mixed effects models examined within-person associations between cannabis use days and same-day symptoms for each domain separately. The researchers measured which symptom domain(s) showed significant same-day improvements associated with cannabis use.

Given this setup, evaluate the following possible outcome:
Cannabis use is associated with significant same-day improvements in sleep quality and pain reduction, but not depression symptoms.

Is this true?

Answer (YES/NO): NO